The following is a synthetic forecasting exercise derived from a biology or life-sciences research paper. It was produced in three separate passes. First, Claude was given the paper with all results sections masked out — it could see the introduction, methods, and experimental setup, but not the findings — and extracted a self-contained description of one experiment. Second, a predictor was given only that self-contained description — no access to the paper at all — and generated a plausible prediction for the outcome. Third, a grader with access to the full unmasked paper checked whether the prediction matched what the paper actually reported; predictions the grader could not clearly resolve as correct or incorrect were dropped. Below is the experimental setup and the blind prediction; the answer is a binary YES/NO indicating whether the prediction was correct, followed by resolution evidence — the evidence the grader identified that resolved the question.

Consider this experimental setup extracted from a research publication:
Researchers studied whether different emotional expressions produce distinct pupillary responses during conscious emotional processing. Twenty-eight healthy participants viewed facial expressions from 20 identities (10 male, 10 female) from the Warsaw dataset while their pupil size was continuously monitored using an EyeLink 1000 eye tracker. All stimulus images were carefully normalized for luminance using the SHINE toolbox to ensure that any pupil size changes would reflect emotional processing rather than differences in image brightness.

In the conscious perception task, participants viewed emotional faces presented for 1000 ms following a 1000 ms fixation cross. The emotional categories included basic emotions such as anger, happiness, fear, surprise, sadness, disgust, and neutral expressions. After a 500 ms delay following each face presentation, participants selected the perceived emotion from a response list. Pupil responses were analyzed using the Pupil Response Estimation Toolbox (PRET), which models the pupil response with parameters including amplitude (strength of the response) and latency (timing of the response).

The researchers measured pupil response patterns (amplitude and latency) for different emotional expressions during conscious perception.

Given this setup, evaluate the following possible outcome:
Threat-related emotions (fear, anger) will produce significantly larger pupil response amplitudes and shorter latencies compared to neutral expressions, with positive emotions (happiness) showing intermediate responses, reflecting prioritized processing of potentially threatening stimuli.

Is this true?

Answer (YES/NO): NO